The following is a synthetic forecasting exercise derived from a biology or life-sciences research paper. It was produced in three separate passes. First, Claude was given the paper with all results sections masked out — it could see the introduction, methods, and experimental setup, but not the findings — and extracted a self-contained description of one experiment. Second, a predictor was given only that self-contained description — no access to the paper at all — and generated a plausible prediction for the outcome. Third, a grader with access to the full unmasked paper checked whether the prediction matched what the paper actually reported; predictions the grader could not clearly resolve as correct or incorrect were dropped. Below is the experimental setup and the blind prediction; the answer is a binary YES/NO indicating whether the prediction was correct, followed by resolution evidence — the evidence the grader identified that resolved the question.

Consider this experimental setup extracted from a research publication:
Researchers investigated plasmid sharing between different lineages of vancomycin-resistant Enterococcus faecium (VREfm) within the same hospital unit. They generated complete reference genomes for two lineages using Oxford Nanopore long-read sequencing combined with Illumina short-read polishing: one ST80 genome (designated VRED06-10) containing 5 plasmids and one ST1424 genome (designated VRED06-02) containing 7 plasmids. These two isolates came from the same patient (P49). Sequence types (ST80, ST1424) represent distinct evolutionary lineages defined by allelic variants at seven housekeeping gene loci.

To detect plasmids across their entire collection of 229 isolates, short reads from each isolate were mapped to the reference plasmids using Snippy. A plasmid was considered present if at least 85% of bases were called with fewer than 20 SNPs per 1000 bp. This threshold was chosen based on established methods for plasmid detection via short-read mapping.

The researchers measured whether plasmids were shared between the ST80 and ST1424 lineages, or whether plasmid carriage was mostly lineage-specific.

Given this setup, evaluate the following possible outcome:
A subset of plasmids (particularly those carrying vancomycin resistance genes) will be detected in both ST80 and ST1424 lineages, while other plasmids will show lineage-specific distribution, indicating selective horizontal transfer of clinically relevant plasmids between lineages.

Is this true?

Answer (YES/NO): NO